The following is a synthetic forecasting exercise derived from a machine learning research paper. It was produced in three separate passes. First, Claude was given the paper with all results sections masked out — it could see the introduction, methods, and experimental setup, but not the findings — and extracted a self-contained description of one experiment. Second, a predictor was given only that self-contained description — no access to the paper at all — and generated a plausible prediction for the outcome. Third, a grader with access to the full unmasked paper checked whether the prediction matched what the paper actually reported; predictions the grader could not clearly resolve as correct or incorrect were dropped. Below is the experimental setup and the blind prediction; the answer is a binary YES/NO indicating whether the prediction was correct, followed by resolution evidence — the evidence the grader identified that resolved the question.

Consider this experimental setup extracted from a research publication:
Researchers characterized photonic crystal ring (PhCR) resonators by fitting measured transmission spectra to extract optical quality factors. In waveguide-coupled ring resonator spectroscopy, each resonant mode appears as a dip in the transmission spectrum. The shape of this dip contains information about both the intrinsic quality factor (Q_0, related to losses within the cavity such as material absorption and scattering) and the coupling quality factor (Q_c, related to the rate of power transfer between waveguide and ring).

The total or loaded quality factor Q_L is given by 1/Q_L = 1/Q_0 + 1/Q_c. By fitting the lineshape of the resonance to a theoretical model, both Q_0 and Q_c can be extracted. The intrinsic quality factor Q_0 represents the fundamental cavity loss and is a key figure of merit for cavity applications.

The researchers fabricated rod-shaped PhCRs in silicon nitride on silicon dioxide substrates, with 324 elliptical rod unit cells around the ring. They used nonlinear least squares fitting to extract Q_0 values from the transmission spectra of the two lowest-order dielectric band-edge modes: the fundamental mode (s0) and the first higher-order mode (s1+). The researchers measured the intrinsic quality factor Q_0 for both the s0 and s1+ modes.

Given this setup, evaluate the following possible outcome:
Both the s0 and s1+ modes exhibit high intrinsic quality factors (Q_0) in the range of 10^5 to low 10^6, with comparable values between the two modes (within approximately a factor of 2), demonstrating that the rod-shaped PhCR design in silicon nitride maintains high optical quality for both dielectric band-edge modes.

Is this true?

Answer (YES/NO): NO